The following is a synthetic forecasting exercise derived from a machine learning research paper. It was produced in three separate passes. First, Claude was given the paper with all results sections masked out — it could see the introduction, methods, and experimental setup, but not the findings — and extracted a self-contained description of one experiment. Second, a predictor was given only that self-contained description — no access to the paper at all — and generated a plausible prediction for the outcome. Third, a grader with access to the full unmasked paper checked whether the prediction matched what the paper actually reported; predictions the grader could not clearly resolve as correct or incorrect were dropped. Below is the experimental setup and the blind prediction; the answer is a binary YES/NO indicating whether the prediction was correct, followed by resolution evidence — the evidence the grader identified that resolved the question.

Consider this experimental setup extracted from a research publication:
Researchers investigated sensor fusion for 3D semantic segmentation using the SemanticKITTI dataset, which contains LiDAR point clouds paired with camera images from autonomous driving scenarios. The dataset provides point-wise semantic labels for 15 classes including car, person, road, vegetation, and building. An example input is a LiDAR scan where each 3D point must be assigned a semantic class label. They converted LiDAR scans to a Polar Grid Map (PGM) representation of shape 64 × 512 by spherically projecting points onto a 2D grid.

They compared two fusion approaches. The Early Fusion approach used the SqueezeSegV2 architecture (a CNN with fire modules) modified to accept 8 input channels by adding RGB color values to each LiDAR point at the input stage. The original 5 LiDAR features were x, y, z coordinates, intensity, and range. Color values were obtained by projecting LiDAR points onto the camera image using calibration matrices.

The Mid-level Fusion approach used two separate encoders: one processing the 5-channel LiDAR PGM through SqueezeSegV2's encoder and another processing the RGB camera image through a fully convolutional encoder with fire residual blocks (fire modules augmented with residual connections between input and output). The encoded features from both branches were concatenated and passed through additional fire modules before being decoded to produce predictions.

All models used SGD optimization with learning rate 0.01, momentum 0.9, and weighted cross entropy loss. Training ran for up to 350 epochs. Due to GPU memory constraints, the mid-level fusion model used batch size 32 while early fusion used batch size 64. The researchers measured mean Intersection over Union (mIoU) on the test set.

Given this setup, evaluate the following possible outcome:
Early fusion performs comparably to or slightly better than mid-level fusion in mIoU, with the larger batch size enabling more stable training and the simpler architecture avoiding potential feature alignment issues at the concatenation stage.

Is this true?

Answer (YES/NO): NO